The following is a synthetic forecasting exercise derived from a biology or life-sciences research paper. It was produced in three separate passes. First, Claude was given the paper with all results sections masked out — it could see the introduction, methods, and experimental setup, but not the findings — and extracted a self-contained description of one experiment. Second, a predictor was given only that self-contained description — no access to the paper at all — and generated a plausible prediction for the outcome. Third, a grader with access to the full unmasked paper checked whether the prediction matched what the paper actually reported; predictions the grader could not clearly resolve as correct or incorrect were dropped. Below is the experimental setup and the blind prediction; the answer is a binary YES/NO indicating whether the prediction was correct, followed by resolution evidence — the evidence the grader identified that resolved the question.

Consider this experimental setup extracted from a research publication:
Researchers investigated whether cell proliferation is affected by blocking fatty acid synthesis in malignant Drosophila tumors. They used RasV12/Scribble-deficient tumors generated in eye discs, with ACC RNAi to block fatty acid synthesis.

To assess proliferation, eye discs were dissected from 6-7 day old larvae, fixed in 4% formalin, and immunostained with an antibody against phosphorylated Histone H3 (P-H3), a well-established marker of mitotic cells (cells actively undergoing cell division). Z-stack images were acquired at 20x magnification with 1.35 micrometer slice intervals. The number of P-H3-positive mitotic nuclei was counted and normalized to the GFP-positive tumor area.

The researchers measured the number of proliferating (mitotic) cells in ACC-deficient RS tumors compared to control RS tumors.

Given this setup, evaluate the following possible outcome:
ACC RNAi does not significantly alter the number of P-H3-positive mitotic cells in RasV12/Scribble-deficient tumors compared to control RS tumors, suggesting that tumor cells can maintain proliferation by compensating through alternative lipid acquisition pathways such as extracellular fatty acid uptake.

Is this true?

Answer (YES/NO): YES